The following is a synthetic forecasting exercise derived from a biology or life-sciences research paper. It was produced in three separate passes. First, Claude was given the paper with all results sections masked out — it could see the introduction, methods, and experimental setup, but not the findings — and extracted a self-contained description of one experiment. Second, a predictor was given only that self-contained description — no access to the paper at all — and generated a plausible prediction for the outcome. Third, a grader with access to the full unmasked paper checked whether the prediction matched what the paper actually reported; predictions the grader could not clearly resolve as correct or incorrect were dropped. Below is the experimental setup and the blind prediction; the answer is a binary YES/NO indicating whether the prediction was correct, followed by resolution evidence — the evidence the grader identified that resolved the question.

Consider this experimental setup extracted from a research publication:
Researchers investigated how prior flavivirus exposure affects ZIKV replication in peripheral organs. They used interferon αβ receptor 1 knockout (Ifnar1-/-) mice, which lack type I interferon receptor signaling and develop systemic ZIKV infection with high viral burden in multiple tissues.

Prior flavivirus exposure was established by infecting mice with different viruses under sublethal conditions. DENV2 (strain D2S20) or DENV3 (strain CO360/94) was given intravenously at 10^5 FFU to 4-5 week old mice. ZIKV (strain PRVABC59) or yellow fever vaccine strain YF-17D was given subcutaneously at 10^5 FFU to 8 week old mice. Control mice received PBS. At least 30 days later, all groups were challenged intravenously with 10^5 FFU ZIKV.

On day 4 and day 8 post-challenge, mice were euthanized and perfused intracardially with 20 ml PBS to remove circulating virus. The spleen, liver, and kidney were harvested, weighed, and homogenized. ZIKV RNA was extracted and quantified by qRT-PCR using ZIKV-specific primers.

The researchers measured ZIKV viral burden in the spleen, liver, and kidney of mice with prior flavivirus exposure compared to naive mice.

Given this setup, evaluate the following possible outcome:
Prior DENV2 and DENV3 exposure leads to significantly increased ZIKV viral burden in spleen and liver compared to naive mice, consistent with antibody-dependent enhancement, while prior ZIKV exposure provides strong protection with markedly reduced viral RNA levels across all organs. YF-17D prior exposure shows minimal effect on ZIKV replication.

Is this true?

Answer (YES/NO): NO